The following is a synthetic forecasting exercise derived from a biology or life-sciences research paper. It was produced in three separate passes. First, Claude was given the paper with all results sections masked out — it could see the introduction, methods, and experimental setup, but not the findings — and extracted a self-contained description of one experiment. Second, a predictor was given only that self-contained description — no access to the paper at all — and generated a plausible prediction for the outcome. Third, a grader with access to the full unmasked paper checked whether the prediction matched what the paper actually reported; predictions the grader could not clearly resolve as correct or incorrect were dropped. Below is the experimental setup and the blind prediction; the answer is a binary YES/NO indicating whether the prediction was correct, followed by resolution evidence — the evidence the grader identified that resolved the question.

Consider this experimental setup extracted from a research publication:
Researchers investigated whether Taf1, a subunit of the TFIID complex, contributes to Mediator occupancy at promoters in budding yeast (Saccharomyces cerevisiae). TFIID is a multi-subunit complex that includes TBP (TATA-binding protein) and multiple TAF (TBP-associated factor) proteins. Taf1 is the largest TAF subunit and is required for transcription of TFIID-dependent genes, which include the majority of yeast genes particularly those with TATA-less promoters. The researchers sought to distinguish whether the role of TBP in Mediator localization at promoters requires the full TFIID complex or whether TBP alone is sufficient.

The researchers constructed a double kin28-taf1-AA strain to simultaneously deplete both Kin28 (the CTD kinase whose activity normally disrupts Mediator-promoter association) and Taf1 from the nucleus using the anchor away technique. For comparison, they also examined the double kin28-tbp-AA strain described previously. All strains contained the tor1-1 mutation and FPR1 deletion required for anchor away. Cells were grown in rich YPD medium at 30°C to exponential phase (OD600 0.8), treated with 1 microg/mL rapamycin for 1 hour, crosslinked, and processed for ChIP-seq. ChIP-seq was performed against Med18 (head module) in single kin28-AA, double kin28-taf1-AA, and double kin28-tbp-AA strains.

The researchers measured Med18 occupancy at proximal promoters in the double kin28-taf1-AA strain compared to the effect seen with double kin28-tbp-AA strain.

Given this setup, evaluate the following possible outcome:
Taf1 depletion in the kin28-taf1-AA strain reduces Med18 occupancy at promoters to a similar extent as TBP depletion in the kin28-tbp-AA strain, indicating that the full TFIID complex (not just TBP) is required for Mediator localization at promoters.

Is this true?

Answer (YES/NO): NO